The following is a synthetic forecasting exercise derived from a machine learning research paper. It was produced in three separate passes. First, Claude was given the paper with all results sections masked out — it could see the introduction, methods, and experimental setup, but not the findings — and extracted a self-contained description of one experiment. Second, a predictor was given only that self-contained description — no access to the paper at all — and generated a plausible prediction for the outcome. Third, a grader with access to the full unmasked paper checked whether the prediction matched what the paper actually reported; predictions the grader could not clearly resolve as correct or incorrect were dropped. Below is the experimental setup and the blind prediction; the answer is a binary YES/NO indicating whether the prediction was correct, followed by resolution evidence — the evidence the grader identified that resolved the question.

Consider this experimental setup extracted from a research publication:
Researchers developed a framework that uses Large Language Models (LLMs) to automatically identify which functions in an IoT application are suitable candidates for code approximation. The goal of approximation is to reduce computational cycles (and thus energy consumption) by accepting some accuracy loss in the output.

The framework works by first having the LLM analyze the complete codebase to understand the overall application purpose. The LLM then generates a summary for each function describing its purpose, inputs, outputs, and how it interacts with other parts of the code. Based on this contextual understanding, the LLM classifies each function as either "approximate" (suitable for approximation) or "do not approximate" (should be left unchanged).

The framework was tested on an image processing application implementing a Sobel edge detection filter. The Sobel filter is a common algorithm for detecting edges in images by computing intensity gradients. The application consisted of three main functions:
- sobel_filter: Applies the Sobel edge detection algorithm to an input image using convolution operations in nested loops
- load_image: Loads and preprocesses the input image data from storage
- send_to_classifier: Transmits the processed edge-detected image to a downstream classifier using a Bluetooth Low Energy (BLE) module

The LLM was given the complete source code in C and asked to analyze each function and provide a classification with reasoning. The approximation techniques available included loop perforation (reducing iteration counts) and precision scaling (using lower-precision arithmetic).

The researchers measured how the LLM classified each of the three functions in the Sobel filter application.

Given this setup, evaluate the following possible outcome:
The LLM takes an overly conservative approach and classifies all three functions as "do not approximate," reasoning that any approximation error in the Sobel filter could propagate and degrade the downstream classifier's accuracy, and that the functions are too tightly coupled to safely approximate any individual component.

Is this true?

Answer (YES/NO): NO